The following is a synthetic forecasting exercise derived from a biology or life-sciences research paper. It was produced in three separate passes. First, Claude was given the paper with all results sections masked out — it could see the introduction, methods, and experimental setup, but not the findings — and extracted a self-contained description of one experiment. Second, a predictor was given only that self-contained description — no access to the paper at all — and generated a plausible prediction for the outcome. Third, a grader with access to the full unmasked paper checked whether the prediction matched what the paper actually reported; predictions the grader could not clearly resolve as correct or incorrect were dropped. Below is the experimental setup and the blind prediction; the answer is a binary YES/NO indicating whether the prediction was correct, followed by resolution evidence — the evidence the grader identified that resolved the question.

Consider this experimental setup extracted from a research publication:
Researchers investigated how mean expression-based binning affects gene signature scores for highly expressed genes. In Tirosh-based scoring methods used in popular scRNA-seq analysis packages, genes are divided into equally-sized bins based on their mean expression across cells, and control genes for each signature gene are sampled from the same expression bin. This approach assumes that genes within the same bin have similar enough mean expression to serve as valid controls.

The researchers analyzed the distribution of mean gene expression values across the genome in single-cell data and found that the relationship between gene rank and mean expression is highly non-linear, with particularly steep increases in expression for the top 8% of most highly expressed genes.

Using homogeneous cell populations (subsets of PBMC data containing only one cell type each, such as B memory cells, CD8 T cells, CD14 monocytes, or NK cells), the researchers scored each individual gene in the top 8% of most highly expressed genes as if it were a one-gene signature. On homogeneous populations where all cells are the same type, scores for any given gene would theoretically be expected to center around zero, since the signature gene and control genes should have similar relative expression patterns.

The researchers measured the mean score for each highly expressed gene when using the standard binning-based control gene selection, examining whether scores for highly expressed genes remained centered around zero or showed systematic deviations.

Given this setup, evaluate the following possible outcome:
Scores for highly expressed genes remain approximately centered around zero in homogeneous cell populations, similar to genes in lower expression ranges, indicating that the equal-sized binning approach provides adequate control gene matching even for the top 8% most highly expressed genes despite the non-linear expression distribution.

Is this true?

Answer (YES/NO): NO